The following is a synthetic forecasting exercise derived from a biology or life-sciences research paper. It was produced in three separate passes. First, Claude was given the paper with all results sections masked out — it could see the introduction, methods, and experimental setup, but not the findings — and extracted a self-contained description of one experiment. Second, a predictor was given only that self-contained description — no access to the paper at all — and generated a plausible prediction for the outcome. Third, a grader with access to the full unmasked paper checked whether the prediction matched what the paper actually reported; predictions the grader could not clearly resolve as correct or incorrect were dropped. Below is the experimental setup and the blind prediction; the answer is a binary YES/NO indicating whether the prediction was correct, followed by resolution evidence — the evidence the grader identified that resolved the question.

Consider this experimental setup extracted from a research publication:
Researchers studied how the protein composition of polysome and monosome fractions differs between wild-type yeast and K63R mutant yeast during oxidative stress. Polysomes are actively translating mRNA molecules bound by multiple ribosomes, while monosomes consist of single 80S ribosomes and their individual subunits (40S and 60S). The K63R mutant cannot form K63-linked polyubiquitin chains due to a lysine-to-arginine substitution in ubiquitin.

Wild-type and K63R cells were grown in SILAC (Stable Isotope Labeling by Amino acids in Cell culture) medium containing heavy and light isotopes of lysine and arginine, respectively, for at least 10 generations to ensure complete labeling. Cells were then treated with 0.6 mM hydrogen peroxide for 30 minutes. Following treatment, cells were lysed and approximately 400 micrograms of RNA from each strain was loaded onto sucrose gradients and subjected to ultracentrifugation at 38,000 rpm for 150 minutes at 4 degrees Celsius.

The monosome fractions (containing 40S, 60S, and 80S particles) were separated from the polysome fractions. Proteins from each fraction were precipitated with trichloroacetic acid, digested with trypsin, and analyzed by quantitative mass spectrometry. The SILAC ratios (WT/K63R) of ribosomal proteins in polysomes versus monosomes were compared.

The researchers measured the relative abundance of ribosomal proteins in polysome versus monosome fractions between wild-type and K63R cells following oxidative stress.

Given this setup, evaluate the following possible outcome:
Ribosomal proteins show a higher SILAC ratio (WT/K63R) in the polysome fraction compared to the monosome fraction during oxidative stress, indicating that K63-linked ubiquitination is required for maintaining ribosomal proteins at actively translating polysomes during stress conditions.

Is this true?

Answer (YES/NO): NO